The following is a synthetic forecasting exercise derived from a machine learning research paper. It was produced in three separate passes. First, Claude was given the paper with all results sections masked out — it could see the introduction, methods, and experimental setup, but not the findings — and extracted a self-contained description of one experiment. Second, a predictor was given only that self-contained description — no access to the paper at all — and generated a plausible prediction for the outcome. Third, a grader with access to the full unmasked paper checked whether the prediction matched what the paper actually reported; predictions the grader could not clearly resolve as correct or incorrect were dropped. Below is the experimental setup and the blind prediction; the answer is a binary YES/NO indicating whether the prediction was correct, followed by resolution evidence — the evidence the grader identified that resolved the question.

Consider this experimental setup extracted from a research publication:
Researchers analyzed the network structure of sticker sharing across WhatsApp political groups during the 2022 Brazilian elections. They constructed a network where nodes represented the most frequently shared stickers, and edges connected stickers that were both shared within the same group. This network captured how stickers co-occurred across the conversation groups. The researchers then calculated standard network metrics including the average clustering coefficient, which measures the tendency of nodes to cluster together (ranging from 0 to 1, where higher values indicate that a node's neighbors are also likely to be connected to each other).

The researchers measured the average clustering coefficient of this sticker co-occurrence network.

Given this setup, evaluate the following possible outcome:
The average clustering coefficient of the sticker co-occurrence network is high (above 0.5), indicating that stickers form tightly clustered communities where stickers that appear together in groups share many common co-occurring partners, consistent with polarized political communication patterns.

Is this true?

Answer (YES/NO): YES